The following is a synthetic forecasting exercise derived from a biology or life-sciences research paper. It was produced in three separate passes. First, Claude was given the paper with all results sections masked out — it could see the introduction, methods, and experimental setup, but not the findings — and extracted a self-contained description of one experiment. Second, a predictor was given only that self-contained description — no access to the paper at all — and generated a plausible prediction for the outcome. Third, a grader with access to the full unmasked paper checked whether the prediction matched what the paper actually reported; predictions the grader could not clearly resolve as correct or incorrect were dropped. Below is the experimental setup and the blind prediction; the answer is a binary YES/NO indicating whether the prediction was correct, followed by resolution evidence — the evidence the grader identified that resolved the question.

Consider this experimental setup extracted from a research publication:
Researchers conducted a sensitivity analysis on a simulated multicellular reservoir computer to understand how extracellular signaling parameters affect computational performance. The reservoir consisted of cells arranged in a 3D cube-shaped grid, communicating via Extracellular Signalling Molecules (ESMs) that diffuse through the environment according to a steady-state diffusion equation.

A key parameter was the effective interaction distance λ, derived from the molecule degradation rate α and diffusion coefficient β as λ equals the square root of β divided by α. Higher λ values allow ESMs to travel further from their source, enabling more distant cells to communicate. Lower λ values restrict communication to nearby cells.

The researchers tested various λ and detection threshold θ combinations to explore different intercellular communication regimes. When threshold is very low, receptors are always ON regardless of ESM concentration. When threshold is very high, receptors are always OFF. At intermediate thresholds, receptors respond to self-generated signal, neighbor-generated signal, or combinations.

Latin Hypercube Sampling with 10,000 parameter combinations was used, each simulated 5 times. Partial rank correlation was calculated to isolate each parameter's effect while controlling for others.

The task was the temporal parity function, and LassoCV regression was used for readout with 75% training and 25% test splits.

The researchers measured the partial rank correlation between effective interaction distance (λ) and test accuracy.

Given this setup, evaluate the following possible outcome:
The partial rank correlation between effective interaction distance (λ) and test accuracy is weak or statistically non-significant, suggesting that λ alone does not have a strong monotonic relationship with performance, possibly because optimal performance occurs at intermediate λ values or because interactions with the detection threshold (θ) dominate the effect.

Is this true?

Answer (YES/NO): YES